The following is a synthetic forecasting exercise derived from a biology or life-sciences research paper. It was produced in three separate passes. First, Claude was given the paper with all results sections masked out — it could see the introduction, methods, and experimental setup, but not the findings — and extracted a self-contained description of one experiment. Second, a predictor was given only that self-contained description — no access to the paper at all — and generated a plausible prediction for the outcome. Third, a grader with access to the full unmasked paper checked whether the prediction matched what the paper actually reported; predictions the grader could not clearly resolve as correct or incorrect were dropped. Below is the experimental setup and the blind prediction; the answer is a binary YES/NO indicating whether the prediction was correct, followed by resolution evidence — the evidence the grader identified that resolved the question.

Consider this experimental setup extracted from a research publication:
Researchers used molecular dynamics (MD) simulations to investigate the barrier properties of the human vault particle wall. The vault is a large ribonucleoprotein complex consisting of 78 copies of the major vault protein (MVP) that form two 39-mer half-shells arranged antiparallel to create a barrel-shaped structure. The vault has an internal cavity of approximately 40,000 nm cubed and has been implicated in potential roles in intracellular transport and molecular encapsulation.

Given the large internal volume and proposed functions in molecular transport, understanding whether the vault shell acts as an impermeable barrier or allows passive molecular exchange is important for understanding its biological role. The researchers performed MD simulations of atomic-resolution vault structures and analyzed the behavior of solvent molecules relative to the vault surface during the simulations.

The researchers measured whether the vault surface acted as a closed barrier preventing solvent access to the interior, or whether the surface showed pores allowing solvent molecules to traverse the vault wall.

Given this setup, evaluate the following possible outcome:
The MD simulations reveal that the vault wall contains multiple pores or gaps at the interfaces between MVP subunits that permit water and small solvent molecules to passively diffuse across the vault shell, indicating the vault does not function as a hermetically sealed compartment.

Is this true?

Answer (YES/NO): YES